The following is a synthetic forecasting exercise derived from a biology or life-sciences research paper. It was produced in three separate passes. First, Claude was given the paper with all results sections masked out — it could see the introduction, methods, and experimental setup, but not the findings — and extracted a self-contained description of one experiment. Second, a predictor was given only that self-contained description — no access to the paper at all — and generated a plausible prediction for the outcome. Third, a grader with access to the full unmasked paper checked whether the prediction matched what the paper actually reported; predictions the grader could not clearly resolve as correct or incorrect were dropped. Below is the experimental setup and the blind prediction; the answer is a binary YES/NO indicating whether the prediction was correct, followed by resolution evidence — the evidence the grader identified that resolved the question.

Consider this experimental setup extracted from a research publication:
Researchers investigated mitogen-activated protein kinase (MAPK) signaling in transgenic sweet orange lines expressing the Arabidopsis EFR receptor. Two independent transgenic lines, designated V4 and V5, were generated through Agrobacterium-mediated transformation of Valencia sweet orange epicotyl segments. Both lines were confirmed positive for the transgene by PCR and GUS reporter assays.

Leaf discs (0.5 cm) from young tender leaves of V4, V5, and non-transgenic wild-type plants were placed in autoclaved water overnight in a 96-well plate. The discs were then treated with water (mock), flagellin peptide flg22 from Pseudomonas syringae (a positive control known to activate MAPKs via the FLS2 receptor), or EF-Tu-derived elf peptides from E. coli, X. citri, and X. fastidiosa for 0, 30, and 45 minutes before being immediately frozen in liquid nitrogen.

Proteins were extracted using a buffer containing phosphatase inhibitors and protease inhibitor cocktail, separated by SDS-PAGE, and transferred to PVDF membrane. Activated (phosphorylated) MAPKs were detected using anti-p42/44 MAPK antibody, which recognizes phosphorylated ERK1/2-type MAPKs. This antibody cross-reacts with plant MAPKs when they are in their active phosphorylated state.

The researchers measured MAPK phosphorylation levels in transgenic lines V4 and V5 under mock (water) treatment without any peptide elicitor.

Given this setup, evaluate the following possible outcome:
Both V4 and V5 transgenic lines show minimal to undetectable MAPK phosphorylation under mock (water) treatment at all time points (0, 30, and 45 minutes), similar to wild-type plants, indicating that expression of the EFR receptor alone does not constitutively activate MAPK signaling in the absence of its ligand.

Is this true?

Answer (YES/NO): NO